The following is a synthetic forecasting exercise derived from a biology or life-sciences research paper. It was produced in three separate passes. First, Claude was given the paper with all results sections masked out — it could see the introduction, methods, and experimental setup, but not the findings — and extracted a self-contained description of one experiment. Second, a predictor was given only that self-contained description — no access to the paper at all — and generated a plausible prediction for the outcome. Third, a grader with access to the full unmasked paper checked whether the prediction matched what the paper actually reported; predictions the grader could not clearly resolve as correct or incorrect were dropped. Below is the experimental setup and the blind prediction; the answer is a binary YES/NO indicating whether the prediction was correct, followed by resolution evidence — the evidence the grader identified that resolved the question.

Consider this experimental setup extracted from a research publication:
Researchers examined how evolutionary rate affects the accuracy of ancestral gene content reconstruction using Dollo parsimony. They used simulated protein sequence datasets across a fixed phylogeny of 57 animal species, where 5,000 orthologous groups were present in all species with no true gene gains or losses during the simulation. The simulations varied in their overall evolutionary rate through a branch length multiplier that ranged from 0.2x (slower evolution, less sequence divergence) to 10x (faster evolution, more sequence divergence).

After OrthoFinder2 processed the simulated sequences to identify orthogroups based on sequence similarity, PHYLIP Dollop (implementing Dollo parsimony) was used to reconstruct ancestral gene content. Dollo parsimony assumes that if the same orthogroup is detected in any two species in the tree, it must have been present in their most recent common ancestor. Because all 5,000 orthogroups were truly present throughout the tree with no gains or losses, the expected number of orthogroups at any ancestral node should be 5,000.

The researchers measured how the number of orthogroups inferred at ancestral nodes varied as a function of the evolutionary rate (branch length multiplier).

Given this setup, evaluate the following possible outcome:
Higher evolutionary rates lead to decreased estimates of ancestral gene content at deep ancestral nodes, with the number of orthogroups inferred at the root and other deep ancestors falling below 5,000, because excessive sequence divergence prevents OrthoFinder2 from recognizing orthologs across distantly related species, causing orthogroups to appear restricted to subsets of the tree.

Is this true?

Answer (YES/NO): NO